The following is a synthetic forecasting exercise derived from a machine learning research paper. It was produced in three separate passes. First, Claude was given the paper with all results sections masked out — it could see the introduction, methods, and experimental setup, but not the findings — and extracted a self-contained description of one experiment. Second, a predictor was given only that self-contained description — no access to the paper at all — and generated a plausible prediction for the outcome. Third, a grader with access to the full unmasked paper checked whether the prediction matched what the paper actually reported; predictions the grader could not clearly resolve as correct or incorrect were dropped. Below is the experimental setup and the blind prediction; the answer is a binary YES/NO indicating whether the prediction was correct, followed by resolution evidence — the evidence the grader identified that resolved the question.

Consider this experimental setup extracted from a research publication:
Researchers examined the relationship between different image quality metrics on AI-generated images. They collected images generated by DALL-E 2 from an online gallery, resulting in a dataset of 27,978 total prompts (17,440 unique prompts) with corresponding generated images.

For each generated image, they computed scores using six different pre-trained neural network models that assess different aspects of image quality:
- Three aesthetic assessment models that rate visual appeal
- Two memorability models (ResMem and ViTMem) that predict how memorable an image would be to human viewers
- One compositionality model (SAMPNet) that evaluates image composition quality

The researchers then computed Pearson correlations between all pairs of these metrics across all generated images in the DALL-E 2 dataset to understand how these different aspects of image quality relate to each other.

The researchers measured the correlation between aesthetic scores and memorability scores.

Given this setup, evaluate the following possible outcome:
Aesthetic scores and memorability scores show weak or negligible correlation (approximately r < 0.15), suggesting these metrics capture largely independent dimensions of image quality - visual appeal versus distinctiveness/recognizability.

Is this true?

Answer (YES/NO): NO